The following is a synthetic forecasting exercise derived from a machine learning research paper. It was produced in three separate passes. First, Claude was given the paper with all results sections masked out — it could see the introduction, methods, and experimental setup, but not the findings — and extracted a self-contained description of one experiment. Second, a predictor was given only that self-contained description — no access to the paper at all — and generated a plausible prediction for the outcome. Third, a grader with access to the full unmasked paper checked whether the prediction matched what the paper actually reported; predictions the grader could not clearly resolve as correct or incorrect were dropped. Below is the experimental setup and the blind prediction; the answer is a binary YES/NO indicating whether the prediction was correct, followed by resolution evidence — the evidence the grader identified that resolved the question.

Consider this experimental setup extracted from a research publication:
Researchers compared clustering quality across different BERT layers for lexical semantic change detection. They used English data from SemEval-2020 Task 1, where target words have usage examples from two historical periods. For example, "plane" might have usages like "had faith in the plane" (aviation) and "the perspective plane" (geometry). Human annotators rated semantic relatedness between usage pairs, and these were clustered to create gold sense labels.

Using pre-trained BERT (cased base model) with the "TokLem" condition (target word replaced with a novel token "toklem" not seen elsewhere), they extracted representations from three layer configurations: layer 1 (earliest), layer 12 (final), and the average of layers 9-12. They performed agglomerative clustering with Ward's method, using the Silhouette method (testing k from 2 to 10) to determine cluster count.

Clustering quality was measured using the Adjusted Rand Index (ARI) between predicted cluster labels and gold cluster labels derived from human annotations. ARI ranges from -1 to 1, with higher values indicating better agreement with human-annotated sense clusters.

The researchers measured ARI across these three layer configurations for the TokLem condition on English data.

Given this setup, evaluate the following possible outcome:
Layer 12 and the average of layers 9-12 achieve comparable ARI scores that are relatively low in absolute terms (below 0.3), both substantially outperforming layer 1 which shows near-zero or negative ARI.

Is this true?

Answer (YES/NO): NO